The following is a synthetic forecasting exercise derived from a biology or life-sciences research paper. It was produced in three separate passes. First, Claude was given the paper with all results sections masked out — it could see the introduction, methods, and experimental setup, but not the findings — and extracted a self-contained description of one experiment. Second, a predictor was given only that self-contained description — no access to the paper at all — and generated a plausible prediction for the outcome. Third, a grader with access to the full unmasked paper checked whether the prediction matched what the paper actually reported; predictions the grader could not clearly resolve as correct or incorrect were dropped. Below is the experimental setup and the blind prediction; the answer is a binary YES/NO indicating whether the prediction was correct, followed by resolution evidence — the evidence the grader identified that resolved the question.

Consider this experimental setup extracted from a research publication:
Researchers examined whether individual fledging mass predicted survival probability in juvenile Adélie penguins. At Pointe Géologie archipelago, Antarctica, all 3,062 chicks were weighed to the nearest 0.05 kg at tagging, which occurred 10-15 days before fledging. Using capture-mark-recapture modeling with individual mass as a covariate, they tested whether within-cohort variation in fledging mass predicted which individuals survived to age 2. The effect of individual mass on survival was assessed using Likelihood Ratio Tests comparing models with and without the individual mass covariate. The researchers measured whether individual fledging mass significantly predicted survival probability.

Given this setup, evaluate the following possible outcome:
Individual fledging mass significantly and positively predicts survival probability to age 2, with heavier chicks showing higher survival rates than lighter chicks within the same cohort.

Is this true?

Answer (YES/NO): YES